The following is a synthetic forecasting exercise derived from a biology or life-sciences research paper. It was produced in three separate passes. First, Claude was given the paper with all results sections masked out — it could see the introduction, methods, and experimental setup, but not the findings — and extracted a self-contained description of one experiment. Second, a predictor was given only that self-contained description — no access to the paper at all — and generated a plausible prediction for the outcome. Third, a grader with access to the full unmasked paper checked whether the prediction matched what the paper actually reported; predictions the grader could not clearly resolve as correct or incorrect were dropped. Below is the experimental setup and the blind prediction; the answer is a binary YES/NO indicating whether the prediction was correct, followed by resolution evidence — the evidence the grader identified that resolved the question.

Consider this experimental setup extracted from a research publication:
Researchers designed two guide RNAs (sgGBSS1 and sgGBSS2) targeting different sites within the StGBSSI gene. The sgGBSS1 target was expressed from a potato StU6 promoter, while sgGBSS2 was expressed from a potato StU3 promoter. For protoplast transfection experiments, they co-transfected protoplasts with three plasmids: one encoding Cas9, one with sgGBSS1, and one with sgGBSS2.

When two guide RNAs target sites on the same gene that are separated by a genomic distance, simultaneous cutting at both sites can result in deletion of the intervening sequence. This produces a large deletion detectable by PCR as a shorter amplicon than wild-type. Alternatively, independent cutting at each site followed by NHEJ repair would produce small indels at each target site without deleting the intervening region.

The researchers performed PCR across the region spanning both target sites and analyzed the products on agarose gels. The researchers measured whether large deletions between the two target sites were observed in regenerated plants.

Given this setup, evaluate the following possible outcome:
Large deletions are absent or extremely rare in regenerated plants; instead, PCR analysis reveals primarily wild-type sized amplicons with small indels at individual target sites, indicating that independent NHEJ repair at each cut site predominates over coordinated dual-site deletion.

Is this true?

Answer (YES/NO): YES